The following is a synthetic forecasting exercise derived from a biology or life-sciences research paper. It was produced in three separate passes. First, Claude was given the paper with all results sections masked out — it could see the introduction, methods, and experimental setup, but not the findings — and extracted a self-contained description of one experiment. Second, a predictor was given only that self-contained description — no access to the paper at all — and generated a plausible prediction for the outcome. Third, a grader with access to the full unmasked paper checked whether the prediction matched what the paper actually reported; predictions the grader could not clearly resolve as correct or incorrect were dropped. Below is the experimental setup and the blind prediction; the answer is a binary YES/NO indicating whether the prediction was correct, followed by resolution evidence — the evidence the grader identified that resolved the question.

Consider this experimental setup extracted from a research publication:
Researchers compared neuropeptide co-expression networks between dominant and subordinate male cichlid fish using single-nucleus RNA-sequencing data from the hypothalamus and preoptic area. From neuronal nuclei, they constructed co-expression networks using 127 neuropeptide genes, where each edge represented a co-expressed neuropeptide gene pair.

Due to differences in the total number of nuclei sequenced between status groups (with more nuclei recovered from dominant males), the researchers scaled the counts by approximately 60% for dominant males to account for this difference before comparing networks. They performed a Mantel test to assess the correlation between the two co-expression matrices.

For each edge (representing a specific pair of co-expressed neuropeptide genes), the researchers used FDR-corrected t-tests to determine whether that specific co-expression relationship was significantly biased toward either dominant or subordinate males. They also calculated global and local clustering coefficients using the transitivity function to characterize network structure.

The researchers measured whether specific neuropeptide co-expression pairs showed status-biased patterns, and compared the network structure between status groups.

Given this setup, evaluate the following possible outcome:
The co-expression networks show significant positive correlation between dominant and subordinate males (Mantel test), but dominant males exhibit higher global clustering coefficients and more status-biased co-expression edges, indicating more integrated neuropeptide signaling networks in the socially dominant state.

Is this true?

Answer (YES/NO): YES